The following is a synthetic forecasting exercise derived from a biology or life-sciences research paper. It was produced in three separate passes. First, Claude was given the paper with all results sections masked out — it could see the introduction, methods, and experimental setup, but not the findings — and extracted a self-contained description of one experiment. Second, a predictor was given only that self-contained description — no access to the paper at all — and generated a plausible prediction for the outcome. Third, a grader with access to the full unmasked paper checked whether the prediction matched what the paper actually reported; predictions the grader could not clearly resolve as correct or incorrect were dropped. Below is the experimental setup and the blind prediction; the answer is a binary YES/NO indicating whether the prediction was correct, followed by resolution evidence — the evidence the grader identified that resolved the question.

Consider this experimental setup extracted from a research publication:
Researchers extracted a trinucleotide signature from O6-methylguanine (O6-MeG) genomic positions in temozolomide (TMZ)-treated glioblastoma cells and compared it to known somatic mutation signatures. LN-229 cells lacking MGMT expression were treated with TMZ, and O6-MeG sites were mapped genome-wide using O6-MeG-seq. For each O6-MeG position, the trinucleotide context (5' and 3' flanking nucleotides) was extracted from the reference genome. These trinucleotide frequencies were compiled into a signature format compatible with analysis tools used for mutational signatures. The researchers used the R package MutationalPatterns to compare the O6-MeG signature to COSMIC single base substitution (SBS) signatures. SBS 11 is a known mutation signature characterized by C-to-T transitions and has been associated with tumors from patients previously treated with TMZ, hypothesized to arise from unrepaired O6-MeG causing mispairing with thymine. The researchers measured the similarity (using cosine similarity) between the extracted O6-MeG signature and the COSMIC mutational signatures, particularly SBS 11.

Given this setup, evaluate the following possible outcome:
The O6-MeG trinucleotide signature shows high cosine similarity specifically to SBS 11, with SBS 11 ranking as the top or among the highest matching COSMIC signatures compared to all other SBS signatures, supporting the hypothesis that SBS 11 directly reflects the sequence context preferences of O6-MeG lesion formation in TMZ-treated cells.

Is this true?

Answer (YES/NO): YES